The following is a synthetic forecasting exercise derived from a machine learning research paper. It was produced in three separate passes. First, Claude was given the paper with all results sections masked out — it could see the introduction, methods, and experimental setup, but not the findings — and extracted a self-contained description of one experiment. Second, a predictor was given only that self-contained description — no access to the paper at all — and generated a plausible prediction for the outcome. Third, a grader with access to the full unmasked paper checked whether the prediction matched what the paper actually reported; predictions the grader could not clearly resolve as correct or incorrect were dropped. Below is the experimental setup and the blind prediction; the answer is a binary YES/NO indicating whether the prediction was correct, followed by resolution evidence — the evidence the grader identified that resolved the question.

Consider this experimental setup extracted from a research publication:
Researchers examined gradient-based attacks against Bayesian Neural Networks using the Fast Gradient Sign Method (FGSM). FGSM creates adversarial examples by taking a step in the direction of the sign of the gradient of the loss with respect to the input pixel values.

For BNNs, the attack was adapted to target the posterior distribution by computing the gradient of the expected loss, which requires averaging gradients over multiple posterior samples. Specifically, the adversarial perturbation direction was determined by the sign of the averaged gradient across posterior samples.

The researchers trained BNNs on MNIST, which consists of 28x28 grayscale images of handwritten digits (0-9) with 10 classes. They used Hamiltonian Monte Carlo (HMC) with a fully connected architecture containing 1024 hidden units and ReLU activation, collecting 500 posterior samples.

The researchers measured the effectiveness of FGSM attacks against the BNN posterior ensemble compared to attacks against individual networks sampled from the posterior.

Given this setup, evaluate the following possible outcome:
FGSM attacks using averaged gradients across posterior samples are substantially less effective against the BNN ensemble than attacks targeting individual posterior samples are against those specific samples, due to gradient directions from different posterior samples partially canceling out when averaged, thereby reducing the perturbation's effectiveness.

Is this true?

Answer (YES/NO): YES